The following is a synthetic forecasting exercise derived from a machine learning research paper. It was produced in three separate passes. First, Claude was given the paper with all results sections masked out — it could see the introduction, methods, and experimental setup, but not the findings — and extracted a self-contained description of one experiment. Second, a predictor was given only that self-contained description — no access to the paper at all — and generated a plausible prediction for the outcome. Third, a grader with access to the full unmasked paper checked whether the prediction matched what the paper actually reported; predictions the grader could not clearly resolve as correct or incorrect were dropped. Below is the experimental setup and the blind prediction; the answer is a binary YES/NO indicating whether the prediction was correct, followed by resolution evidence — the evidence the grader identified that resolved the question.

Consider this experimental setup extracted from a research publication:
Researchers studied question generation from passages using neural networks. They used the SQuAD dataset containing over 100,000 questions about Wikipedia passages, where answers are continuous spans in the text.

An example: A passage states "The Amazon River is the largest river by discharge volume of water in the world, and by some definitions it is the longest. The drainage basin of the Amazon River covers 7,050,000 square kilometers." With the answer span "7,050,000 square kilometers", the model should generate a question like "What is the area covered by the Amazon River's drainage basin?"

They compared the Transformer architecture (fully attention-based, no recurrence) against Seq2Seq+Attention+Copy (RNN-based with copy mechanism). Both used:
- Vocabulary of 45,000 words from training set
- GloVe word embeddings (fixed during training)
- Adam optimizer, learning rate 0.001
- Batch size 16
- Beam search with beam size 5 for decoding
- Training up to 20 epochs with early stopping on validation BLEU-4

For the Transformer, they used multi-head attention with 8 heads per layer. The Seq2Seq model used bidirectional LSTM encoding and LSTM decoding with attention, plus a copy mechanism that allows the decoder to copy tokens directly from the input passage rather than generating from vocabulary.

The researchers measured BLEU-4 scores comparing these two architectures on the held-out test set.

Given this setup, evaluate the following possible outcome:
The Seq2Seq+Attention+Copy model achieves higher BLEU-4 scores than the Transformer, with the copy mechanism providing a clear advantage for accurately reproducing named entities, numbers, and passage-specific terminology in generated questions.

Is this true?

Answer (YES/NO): YES